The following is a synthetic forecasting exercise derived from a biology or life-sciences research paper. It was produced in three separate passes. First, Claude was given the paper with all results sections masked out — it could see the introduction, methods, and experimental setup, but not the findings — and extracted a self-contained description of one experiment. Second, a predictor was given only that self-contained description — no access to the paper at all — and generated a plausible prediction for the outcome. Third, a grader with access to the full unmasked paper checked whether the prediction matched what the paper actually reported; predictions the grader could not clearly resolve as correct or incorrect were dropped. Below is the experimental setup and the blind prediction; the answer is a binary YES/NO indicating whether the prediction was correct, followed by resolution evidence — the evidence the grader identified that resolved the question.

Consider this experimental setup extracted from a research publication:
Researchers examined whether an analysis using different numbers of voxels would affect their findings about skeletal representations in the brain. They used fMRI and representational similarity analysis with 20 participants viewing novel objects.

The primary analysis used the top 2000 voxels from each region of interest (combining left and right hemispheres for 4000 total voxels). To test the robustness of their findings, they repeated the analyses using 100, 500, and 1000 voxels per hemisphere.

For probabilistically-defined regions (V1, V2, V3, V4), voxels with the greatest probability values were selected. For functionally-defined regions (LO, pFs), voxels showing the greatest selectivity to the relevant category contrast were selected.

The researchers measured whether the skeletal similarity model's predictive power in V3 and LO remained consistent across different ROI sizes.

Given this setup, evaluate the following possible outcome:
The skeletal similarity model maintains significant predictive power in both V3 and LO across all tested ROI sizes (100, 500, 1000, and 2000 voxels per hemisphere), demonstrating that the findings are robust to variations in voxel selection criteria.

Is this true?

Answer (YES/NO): YES